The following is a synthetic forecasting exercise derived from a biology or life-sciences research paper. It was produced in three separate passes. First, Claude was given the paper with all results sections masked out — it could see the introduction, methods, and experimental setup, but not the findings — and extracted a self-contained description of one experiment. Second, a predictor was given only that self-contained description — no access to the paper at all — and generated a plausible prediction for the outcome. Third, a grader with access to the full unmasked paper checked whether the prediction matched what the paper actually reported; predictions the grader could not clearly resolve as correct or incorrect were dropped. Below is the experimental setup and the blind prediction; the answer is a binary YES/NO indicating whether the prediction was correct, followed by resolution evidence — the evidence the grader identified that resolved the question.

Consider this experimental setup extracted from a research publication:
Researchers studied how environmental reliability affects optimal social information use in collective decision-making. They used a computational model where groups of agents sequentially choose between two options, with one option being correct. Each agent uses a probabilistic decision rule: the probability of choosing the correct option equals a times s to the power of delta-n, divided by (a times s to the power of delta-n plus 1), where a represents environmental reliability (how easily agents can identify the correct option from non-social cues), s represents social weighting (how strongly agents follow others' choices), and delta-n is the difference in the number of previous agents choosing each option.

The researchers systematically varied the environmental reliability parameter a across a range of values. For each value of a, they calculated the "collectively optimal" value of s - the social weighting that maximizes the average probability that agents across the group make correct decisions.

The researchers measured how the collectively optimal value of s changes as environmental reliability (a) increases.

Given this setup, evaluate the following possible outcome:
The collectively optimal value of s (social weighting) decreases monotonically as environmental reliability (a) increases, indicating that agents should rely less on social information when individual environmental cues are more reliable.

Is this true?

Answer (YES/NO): NO